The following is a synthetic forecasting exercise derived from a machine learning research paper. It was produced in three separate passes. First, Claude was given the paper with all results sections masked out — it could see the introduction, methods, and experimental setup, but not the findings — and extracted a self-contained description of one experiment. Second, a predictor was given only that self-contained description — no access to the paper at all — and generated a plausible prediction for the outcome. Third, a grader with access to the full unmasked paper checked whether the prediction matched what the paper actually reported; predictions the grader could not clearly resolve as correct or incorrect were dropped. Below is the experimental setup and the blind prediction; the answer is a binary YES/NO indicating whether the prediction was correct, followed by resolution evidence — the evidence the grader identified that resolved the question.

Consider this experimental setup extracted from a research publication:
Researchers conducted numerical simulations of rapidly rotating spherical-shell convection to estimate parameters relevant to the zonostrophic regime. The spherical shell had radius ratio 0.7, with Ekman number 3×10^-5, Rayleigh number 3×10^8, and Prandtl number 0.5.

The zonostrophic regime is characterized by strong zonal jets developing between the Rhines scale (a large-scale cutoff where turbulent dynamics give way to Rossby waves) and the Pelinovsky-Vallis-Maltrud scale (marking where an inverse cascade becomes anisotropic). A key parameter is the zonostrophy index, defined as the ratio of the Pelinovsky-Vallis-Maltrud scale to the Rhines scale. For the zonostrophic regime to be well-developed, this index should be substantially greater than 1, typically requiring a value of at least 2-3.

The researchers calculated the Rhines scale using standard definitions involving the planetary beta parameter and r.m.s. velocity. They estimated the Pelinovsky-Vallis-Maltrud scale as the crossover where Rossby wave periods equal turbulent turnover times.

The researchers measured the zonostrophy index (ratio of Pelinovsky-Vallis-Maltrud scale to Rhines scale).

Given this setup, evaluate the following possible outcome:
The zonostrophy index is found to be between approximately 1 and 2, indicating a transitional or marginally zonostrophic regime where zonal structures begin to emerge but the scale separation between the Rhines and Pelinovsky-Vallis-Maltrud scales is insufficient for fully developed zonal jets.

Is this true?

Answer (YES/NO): NO